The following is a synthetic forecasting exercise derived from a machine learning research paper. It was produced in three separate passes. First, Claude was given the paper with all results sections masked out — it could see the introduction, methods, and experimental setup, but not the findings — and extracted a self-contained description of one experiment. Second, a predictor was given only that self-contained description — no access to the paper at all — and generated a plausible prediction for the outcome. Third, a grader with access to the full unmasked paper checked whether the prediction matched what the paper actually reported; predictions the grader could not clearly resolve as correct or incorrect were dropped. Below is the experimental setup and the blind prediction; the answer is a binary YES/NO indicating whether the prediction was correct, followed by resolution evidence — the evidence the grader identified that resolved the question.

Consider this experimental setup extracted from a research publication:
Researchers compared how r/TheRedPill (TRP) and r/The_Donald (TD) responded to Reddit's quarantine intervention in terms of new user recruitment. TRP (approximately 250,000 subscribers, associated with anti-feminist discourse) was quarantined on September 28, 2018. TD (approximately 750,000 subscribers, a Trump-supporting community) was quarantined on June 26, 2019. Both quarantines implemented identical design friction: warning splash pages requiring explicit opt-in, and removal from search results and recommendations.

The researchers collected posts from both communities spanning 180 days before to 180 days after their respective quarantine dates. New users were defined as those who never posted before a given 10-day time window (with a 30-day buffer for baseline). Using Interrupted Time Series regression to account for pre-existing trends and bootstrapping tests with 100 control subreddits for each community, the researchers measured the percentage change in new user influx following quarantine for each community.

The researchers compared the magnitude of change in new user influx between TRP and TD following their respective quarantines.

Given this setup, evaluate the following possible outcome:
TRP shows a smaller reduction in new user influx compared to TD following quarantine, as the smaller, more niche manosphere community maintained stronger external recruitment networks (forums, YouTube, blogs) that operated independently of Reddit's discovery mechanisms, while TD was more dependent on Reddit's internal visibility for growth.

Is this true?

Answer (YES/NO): NO